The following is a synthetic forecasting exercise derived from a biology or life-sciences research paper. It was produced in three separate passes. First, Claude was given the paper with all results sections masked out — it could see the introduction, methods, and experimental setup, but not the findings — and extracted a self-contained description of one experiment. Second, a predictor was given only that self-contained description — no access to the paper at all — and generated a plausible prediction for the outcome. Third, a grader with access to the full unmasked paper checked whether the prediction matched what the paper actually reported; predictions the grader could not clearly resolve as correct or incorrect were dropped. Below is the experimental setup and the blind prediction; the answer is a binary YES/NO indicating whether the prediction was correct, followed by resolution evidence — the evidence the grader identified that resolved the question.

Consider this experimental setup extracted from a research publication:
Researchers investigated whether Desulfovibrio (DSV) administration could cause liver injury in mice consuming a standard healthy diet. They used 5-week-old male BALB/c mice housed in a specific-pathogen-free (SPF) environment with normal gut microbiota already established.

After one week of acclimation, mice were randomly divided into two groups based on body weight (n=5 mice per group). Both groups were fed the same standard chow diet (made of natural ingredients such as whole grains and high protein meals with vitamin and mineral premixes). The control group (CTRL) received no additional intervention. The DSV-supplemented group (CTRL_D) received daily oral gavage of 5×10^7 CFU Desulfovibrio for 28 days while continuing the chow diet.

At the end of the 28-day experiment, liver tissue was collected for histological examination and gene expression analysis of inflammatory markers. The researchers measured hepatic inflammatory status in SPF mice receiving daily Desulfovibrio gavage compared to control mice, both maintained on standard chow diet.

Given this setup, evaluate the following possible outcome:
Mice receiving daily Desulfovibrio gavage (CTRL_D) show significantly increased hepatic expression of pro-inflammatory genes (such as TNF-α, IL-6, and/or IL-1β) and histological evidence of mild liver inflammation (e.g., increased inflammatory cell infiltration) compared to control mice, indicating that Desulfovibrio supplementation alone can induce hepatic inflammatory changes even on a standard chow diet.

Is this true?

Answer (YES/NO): NO